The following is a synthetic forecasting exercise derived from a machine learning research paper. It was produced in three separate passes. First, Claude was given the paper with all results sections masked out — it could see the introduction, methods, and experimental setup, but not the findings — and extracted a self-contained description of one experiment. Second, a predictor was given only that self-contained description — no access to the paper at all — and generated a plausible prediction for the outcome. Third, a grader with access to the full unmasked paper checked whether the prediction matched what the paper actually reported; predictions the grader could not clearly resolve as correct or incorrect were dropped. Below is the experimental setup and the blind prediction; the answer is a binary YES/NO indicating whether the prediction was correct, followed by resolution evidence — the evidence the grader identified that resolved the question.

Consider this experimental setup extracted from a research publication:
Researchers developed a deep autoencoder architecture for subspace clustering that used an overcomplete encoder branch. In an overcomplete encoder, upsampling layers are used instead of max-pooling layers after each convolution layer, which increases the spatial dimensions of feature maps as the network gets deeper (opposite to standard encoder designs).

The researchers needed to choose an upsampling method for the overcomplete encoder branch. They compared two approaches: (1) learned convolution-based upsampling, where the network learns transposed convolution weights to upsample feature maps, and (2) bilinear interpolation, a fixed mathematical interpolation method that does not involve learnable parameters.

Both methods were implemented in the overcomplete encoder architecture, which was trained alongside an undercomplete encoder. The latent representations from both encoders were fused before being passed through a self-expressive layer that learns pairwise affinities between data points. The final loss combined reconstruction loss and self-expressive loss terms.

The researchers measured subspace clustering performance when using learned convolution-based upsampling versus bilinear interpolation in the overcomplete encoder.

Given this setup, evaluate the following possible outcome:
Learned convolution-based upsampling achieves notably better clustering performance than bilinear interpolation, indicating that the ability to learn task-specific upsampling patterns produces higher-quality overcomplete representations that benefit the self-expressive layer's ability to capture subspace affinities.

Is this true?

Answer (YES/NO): NO